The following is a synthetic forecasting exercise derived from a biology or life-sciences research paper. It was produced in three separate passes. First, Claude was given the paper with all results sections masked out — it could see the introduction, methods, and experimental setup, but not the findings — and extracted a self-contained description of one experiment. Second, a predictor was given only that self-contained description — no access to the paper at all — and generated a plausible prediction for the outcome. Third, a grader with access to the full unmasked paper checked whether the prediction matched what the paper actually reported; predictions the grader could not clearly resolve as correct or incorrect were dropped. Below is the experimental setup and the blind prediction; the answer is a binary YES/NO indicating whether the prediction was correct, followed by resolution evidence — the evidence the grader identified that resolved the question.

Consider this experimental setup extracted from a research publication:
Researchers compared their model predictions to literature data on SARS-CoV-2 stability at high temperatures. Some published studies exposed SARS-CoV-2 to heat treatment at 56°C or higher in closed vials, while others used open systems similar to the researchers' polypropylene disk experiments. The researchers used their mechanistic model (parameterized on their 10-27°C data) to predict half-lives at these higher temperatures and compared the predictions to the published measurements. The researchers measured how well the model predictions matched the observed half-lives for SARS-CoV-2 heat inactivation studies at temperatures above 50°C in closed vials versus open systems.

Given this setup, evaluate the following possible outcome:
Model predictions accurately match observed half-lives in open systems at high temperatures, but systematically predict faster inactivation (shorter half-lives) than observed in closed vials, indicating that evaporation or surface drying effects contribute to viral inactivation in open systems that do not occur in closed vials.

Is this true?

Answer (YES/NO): NO